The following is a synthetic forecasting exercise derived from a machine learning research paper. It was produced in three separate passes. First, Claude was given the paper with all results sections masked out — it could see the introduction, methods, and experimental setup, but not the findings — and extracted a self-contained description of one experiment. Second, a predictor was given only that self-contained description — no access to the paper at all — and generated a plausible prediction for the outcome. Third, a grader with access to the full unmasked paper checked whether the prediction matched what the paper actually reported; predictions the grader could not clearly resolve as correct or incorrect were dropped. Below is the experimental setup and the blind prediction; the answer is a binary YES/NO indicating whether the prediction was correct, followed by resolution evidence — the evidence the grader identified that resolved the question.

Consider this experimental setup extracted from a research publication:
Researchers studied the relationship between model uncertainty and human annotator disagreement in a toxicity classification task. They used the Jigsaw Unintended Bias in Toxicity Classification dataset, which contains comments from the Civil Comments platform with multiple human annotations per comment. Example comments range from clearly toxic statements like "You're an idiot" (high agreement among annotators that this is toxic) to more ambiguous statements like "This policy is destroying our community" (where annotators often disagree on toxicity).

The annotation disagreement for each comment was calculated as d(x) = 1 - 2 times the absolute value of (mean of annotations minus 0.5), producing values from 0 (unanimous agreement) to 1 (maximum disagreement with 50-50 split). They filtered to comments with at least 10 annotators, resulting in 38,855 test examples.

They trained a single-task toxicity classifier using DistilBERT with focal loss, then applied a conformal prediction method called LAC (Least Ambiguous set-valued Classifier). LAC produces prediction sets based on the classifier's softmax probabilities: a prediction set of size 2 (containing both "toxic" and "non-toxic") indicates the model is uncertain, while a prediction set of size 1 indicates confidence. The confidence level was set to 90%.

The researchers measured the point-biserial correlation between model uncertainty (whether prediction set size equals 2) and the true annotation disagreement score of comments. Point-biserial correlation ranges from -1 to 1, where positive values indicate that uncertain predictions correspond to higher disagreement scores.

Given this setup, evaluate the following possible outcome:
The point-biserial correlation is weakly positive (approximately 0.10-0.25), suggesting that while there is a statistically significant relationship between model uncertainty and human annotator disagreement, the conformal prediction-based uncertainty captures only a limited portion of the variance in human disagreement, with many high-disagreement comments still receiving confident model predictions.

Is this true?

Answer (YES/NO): NO